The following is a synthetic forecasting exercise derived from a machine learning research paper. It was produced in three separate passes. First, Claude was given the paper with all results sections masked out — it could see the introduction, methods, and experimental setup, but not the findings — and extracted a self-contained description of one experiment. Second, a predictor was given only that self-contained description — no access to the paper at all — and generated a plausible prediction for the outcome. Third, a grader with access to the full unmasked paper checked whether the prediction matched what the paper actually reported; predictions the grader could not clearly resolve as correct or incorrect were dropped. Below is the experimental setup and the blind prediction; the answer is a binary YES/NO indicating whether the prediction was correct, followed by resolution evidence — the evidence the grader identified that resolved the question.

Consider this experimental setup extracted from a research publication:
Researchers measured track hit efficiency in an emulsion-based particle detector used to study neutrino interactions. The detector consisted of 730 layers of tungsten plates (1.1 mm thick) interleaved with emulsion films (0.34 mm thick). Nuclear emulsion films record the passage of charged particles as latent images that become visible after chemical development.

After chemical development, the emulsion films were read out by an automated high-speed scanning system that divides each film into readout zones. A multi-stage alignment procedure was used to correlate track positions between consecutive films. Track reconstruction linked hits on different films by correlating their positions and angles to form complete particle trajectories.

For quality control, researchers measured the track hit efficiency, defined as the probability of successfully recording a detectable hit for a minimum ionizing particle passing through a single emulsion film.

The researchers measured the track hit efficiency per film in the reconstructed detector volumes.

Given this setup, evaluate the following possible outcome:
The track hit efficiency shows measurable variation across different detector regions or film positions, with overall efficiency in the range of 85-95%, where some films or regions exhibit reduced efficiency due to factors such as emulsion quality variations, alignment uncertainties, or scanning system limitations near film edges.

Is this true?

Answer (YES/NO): NO